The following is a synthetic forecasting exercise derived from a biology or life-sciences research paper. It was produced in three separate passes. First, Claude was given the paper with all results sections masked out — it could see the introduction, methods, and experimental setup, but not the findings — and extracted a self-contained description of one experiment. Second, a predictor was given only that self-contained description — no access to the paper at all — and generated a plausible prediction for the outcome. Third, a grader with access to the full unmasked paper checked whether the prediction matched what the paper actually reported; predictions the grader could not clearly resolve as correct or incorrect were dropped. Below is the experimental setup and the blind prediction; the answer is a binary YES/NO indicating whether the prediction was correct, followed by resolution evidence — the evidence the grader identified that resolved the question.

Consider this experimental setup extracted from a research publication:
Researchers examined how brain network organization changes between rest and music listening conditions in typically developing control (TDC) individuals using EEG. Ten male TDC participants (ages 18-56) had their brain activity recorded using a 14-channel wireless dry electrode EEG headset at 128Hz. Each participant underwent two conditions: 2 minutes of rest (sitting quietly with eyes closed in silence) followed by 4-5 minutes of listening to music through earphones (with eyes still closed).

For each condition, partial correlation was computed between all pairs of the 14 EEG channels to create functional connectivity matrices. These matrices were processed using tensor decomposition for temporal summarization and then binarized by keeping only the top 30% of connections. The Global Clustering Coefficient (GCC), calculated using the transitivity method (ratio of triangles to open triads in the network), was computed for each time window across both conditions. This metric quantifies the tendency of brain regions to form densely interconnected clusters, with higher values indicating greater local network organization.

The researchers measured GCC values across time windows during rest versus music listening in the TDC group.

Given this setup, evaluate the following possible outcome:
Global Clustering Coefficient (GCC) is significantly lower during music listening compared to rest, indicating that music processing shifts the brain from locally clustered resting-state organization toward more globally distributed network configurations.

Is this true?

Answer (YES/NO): NO